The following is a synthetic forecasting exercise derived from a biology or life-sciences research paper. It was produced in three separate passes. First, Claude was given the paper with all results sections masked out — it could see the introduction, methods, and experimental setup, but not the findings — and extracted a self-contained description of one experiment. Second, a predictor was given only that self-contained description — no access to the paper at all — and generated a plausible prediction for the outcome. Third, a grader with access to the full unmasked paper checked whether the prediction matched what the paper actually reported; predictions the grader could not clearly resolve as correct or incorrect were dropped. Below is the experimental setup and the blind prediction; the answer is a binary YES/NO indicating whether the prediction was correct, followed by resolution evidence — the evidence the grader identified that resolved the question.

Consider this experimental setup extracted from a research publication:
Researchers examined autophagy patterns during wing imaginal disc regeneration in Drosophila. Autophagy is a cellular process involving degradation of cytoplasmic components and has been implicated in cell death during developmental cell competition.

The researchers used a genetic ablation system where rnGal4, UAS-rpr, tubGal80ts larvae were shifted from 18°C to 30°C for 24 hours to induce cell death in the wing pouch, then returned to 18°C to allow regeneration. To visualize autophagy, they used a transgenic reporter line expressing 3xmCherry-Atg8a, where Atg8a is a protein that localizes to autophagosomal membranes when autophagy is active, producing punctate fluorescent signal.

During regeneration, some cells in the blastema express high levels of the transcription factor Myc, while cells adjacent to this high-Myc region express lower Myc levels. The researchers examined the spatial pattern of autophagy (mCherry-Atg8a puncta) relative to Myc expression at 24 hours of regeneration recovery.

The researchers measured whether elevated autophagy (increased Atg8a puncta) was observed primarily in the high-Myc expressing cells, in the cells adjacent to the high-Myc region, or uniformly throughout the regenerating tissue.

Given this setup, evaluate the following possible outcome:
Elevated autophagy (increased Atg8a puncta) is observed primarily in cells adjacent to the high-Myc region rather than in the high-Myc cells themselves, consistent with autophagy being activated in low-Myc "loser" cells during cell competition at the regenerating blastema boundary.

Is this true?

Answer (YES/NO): YES